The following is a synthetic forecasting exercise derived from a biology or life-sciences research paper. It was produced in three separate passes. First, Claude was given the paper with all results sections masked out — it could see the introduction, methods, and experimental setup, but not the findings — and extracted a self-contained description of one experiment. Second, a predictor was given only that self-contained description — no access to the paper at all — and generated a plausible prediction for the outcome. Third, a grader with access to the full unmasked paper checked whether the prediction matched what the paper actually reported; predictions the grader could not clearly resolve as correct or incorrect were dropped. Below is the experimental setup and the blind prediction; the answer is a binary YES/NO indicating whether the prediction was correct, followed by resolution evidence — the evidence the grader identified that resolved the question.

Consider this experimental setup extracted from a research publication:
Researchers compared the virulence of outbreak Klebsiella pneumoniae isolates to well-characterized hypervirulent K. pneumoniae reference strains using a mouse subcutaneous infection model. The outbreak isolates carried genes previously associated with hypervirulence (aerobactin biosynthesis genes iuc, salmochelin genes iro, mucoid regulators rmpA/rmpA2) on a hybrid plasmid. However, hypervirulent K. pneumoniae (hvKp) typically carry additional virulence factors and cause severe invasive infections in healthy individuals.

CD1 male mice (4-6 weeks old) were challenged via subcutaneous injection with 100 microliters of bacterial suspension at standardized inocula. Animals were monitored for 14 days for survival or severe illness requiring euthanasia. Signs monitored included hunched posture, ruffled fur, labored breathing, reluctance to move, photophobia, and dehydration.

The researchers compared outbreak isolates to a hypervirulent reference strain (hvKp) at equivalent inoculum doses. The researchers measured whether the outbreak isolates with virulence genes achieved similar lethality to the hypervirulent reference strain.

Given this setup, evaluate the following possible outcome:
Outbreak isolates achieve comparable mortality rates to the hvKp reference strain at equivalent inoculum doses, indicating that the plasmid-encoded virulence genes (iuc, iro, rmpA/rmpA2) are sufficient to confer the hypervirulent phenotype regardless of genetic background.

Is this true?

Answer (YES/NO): NO